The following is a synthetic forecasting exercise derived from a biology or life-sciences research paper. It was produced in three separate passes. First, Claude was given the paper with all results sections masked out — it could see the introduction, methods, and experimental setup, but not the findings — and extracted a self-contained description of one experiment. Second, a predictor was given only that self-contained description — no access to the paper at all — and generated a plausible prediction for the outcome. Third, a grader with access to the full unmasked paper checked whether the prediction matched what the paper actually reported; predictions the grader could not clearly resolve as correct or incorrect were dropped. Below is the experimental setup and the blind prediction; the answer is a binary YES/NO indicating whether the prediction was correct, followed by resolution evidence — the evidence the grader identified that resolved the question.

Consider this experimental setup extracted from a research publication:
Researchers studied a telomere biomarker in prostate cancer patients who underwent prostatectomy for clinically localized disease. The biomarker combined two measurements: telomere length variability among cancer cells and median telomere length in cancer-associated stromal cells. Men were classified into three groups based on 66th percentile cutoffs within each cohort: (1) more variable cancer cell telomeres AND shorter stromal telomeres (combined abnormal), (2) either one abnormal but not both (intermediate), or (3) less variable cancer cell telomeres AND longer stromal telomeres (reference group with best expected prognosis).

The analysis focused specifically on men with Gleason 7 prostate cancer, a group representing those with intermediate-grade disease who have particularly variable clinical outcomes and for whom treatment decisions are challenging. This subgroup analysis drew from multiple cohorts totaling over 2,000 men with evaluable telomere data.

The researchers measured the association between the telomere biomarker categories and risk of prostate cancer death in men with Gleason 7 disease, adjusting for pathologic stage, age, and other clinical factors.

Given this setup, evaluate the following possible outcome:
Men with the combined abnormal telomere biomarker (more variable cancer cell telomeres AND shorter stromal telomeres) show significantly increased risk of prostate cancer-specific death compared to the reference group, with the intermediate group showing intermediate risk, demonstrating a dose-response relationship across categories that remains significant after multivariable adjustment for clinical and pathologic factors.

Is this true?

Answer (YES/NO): NO